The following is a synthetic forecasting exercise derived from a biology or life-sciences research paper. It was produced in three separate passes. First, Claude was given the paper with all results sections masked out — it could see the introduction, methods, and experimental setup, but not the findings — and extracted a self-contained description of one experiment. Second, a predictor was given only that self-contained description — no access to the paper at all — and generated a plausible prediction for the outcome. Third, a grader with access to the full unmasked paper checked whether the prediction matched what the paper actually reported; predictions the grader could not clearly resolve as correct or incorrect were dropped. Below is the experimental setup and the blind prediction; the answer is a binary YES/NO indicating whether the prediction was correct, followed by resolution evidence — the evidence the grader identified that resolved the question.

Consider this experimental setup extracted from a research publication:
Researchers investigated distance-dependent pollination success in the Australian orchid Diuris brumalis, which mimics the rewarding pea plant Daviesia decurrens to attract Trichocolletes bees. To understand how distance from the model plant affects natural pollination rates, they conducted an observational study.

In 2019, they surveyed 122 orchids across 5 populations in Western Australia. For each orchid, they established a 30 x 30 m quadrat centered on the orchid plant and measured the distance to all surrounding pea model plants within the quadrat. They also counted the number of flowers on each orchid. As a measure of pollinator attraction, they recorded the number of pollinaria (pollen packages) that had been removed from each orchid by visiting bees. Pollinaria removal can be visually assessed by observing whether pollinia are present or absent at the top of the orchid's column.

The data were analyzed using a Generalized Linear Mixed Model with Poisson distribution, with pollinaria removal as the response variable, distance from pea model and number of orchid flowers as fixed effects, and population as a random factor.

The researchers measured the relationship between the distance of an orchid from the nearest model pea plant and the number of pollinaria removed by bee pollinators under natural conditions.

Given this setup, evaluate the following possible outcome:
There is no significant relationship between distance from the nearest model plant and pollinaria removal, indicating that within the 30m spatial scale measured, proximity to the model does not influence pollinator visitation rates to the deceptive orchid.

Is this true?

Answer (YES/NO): NO